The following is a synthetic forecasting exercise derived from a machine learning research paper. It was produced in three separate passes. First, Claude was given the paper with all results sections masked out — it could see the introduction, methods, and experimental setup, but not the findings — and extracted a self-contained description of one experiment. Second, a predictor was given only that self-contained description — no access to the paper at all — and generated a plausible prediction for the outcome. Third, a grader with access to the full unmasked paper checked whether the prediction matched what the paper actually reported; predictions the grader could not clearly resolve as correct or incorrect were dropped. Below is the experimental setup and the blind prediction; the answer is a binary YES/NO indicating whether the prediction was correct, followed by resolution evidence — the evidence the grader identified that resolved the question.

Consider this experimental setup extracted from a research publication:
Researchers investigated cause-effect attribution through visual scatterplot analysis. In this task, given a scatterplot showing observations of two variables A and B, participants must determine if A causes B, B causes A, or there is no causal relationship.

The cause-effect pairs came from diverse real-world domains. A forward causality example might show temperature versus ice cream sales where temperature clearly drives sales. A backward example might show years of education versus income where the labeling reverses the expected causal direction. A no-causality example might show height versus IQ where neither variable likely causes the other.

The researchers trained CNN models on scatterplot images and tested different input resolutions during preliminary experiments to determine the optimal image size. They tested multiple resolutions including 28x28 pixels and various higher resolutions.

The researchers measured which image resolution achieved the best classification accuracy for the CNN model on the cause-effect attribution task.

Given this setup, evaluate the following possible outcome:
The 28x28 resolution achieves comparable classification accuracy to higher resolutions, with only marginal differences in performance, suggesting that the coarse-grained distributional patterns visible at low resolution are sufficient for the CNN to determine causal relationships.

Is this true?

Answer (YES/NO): NO